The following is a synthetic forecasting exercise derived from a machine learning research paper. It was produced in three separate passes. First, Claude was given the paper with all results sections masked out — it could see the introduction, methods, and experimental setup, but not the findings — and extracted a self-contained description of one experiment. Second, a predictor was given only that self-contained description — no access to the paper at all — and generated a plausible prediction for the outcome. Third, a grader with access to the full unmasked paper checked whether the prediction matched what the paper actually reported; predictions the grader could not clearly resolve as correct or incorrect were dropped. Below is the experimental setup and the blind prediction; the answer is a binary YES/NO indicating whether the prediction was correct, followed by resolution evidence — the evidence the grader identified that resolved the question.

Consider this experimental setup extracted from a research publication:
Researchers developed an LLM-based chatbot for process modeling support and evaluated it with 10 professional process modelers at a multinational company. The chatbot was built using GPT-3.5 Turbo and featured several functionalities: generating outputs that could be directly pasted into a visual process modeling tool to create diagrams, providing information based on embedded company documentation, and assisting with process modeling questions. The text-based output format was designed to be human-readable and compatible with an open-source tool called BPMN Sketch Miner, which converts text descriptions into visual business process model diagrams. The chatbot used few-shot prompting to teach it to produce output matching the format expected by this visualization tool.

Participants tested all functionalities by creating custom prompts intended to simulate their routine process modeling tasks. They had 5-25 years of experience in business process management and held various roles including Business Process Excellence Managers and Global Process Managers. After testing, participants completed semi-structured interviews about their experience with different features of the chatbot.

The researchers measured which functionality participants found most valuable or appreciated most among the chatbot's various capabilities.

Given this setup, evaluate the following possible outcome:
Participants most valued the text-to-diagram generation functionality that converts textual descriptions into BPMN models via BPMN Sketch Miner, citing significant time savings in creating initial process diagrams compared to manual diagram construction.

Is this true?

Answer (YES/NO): NO